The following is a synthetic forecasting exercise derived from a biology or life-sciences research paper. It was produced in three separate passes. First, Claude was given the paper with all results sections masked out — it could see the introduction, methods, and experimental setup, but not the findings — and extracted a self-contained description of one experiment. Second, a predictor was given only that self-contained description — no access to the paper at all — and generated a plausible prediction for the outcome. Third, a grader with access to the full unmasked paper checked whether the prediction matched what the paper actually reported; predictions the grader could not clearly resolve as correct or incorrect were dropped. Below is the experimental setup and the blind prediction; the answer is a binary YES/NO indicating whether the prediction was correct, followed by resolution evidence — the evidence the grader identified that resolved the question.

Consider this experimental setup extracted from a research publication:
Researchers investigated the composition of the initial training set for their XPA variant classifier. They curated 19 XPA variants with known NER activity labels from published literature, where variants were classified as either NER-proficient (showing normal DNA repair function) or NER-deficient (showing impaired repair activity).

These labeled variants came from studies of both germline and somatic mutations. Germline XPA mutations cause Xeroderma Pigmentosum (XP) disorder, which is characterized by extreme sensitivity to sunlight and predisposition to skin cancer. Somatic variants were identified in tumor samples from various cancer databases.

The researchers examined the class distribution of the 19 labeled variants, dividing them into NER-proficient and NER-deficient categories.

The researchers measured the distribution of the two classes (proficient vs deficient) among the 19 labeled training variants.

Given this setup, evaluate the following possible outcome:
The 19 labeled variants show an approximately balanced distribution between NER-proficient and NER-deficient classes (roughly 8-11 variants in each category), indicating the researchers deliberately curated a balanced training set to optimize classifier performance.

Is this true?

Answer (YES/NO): YES